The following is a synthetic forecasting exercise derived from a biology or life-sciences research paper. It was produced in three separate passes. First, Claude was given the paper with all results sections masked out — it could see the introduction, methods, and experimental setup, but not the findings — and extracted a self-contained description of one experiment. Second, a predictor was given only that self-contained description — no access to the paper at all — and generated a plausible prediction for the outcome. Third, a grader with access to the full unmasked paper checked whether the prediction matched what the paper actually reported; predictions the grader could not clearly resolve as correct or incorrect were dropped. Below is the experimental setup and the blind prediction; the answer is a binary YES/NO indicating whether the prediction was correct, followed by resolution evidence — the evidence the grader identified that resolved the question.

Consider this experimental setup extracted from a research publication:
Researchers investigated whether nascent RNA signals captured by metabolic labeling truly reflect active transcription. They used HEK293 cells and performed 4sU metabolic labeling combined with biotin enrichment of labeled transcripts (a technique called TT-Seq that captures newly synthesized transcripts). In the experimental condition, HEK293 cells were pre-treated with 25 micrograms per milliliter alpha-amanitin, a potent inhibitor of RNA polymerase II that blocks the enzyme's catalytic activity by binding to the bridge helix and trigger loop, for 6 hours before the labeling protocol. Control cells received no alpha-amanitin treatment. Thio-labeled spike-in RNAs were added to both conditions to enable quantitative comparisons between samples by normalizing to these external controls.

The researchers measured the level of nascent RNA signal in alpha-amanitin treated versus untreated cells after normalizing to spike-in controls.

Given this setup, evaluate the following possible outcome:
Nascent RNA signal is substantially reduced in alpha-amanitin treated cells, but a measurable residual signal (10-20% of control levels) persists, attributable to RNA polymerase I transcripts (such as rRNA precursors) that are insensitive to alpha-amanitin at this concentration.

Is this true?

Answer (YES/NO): NO